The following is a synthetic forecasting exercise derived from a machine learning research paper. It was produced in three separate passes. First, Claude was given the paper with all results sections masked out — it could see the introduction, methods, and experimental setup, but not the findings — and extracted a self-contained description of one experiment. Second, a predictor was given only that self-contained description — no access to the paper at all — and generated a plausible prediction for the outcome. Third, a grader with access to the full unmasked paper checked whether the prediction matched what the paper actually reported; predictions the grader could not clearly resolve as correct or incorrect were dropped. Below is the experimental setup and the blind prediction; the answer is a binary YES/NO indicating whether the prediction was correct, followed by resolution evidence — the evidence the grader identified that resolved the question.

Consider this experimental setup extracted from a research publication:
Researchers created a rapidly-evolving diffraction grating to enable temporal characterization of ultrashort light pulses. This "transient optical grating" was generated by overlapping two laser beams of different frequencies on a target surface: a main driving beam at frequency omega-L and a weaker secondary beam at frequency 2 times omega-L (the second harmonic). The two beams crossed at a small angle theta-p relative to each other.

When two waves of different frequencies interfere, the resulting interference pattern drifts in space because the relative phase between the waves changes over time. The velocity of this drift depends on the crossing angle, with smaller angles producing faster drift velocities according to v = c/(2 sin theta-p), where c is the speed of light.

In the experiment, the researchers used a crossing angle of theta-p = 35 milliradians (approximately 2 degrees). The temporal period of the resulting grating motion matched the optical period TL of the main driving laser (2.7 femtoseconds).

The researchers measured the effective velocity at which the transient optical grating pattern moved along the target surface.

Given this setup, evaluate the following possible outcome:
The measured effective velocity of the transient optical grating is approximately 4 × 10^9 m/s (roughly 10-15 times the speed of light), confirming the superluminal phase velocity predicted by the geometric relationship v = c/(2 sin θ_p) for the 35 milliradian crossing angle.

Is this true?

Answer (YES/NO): YES